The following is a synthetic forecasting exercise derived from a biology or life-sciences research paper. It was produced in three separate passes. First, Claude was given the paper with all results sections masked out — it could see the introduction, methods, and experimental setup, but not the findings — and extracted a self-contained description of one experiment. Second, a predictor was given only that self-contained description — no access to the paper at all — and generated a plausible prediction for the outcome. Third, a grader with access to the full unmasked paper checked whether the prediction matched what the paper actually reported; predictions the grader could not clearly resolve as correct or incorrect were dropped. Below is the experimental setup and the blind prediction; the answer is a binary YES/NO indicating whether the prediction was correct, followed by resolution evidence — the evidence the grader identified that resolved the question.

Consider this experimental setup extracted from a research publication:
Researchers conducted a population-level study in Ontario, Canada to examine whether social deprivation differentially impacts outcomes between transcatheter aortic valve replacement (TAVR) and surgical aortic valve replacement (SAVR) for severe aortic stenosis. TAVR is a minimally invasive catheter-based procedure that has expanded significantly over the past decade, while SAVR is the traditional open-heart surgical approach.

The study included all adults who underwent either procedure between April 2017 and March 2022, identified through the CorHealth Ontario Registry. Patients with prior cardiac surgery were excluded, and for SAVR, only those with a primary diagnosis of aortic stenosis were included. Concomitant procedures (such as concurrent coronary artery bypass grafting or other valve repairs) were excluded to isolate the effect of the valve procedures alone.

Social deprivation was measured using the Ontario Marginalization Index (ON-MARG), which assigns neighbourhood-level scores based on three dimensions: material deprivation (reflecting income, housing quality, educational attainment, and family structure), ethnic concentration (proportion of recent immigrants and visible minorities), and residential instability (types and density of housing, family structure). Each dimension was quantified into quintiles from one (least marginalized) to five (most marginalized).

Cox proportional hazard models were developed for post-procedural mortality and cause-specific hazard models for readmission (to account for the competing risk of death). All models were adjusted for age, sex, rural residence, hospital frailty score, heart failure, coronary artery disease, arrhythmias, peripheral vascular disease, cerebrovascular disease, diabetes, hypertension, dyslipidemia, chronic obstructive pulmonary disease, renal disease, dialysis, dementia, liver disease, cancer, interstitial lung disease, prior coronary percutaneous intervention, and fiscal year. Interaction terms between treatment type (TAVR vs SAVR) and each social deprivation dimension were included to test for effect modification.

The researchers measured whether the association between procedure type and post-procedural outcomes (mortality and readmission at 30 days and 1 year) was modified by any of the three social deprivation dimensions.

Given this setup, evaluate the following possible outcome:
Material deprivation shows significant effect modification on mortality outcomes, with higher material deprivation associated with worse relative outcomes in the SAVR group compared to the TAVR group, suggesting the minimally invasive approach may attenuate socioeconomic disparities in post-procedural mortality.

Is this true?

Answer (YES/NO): NO